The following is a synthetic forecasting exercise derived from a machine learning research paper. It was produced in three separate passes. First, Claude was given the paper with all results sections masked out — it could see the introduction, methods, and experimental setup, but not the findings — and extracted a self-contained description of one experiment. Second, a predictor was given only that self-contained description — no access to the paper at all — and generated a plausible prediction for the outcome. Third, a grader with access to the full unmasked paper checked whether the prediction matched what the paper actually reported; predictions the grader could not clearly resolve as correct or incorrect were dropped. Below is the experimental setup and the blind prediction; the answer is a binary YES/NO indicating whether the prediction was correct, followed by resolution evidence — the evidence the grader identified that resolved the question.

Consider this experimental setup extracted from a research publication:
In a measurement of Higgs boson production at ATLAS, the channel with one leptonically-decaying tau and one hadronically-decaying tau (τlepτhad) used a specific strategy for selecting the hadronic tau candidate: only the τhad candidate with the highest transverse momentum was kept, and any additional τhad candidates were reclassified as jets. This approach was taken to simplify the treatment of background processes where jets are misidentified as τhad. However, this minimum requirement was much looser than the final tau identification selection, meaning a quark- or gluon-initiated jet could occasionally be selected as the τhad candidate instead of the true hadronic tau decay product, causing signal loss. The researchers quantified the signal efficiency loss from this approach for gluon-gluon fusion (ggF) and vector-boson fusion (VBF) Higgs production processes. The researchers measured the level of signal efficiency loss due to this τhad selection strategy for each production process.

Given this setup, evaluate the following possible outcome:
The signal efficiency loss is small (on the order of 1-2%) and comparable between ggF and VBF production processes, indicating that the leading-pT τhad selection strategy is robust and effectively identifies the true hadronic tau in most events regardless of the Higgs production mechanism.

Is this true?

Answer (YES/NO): NO